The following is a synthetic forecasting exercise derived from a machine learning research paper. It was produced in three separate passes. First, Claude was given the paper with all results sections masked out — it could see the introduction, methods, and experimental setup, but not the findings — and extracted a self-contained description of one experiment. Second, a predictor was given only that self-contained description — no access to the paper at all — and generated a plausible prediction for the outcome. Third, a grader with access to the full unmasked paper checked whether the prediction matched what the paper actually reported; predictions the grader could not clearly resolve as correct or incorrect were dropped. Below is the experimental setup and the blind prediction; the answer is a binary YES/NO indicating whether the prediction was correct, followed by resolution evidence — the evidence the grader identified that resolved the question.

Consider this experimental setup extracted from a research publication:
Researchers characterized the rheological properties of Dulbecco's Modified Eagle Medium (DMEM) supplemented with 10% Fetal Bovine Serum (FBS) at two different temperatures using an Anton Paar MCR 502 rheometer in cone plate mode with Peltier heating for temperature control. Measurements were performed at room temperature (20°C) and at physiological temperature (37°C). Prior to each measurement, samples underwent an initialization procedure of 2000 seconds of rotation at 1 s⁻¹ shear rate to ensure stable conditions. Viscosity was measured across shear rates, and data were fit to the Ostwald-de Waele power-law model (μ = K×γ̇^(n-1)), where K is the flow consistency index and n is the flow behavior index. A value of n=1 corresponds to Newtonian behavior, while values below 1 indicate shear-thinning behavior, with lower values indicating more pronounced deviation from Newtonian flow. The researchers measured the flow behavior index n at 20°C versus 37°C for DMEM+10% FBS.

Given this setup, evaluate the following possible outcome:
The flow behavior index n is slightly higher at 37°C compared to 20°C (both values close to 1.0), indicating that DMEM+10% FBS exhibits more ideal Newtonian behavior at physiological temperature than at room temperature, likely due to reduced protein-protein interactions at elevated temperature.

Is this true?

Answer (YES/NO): NO